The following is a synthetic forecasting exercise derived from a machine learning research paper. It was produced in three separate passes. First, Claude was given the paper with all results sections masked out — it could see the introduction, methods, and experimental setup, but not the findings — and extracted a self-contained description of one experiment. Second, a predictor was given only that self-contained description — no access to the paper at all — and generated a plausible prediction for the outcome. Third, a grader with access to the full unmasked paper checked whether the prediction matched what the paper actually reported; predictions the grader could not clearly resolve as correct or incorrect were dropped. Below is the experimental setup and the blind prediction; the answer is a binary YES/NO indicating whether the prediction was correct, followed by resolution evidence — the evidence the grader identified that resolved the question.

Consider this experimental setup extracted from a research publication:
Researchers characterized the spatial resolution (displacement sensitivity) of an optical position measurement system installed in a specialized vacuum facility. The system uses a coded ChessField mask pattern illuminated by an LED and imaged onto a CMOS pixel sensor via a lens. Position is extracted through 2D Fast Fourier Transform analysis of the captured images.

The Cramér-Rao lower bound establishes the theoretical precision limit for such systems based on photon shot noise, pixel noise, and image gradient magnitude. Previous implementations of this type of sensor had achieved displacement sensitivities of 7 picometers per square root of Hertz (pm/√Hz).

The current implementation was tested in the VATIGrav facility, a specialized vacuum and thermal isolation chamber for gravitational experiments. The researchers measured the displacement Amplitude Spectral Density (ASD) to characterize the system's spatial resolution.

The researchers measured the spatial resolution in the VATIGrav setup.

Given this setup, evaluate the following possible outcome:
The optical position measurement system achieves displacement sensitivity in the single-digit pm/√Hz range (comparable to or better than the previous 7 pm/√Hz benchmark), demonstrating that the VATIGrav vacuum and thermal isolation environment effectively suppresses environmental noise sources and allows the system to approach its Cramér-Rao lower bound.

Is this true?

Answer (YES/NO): YES